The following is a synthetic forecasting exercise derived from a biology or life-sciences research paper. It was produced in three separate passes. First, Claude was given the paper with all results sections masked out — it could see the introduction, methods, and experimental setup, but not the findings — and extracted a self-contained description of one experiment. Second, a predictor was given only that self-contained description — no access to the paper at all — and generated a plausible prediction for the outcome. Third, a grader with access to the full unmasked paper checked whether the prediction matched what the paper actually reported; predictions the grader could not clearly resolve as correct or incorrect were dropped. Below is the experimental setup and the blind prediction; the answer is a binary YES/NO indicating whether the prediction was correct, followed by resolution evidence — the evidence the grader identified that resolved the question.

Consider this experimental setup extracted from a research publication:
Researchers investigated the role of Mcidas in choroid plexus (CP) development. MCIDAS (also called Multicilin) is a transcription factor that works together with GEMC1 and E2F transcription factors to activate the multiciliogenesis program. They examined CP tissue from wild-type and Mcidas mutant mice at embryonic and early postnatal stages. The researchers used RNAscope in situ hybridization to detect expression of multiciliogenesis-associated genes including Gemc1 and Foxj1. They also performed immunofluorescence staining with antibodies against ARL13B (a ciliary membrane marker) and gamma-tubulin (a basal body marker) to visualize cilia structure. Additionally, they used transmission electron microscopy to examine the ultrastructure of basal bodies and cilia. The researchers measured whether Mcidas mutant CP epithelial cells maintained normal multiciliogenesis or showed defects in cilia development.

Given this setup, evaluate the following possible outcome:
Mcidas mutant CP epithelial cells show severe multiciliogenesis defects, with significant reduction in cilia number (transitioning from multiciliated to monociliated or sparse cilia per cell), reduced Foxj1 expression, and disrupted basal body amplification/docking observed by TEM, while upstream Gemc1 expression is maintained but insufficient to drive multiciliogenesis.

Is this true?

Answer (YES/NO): NO